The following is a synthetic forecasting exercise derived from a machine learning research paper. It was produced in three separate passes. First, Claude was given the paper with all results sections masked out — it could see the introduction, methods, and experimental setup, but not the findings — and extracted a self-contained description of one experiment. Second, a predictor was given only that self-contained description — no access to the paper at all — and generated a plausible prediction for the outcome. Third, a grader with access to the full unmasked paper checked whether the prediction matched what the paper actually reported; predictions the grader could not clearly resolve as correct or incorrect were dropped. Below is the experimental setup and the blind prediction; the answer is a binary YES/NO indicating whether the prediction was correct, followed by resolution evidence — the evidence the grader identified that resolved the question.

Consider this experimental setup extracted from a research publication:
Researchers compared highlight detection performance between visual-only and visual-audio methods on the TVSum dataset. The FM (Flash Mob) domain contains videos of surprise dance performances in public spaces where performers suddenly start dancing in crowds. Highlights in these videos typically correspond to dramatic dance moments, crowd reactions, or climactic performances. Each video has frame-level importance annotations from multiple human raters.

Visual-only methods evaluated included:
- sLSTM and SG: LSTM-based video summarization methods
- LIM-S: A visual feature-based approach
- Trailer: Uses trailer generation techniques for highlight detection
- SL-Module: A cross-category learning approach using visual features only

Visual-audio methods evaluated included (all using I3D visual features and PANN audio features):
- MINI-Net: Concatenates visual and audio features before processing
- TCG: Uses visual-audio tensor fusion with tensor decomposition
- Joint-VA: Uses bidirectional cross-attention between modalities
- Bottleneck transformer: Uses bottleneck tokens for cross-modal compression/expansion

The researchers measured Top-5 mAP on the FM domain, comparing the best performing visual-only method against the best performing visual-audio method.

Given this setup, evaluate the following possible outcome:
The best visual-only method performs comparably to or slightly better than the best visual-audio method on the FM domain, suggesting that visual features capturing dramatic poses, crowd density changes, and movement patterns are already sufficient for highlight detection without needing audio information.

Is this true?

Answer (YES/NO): NO